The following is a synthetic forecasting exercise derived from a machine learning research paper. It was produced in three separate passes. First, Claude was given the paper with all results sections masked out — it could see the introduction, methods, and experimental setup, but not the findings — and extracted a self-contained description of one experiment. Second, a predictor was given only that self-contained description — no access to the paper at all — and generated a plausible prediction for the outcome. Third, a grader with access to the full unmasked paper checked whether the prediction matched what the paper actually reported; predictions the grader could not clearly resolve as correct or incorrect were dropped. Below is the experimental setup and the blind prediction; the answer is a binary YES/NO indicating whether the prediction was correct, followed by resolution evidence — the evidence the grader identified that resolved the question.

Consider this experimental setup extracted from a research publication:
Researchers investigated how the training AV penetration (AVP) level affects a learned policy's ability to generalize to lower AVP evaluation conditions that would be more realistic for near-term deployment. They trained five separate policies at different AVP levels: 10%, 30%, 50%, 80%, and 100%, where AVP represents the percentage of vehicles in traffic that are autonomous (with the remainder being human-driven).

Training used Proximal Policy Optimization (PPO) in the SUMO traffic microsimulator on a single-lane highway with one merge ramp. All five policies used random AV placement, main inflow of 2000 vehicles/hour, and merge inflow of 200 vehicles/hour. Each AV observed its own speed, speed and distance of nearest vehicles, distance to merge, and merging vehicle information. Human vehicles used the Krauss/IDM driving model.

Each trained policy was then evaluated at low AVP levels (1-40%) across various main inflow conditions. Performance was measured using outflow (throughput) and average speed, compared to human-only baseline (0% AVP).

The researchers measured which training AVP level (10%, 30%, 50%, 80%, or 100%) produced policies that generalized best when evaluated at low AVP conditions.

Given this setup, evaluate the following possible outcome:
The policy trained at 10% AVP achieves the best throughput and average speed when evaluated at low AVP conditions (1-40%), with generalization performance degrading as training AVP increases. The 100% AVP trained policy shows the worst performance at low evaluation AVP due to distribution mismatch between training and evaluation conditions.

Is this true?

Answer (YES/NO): NO